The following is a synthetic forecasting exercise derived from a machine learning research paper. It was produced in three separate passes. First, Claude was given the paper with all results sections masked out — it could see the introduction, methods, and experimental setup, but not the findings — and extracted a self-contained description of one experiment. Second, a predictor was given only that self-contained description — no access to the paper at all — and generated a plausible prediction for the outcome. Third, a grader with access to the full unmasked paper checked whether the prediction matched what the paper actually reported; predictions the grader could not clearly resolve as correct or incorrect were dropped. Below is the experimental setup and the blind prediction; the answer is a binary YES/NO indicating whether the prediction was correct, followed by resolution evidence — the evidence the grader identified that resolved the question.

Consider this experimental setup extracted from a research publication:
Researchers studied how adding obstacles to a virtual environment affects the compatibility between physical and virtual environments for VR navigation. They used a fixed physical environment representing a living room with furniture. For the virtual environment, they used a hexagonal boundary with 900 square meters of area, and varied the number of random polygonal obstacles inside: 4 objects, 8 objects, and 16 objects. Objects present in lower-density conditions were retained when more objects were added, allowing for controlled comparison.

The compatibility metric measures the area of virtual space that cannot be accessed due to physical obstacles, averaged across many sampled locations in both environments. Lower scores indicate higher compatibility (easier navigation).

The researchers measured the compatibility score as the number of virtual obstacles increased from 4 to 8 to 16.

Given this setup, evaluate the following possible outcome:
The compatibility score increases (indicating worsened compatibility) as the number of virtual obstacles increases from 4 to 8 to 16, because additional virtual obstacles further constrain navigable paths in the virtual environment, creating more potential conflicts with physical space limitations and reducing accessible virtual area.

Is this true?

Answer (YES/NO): NO